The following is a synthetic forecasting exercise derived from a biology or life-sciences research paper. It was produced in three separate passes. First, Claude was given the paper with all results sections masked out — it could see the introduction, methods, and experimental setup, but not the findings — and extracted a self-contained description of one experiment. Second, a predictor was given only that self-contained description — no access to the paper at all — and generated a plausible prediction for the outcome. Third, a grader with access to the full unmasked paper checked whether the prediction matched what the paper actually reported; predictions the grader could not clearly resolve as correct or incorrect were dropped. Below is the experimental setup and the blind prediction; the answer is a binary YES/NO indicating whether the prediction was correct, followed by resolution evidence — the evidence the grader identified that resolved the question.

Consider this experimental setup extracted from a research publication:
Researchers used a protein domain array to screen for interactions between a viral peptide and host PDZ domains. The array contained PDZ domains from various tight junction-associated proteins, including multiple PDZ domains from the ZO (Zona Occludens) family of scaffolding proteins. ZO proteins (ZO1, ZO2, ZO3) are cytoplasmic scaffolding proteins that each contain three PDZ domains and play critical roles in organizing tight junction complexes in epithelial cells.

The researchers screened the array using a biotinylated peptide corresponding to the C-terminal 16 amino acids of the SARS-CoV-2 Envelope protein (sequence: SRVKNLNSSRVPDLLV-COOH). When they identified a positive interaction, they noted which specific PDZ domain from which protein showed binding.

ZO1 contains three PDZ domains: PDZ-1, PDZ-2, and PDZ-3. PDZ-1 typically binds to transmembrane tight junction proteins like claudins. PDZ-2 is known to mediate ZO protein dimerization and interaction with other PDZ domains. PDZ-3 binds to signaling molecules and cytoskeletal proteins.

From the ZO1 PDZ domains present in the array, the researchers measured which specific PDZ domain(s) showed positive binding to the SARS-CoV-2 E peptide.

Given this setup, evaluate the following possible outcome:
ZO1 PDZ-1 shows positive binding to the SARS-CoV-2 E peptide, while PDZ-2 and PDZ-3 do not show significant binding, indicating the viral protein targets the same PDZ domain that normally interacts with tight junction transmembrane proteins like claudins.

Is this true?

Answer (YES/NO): NO